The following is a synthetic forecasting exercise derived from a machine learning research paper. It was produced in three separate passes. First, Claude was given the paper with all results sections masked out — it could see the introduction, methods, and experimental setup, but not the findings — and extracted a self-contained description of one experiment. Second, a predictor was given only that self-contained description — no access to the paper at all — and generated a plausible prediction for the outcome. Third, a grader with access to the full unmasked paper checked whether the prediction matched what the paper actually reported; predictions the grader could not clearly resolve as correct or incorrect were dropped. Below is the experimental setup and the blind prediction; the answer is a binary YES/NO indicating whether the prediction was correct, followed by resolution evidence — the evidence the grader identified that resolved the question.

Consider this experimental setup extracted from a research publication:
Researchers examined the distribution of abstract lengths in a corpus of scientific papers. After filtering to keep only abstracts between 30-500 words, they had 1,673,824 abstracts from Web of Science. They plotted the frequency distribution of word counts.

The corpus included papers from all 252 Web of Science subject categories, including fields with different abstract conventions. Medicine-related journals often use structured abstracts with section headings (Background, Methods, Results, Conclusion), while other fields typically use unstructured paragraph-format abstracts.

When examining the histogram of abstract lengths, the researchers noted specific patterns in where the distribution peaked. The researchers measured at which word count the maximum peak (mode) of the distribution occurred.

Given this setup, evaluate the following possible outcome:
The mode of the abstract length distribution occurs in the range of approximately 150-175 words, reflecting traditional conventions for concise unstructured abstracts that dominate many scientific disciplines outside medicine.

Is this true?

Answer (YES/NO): YES